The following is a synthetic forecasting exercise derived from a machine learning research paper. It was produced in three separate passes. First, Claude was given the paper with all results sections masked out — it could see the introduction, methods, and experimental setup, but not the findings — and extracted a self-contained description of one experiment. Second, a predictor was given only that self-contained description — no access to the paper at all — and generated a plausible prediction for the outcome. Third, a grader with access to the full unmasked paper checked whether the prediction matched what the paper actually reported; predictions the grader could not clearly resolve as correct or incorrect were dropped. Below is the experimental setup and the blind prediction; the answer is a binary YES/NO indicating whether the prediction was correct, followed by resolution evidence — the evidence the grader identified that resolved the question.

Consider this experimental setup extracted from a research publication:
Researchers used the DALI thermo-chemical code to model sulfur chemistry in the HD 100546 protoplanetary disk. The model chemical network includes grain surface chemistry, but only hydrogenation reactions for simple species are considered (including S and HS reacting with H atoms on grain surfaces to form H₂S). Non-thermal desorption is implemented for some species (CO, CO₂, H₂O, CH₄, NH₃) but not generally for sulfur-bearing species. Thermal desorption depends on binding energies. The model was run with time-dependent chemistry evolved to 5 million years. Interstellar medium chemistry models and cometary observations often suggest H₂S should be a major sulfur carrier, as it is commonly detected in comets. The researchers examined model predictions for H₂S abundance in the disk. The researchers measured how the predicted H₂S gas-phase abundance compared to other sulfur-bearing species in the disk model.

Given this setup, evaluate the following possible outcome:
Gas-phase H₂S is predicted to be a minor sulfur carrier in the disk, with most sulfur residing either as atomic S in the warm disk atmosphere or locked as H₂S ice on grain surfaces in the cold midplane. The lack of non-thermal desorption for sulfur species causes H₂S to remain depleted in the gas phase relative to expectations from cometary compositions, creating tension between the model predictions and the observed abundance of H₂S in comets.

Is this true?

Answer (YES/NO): NO